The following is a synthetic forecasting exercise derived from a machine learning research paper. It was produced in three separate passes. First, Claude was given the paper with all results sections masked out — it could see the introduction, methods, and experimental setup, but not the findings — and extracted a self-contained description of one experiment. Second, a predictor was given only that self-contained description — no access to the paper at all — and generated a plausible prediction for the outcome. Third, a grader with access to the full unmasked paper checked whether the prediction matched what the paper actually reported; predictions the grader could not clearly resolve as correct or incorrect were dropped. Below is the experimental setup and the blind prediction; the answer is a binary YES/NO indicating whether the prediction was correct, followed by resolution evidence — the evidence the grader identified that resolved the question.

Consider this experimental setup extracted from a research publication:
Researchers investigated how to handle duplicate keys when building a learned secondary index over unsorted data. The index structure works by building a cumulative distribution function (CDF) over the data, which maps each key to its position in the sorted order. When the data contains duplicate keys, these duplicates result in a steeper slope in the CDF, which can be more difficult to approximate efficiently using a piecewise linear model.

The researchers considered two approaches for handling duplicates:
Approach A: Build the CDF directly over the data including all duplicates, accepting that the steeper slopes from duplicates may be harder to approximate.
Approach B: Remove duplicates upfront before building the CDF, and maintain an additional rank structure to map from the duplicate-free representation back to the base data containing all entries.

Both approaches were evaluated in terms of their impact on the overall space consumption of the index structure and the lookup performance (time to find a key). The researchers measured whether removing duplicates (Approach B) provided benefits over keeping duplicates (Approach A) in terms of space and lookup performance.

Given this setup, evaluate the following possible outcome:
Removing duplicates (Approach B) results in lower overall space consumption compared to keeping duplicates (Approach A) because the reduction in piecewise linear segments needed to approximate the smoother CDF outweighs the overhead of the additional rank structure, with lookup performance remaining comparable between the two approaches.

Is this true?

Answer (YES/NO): NO